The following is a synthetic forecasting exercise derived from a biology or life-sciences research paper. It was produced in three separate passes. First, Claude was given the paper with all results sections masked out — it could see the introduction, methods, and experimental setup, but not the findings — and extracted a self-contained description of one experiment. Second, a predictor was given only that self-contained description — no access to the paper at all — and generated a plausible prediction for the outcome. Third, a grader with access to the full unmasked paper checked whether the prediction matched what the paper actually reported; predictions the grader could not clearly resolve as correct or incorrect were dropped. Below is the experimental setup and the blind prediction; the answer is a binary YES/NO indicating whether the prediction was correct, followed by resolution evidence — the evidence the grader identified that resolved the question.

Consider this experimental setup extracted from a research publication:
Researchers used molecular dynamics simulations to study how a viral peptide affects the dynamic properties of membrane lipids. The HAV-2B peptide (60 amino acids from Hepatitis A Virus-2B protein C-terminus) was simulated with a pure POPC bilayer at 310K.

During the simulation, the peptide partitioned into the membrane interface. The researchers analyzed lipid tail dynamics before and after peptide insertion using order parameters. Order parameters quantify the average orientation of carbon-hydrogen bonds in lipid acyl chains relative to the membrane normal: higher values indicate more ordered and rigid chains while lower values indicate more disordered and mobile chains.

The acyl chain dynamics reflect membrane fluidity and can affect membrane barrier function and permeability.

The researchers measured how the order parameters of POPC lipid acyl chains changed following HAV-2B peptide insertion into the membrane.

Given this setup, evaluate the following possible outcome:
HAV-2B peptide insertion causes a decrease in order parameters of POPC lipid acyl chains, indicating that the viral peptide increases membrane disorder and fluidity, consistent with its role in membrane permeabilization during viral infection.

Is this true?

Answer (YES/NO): YES